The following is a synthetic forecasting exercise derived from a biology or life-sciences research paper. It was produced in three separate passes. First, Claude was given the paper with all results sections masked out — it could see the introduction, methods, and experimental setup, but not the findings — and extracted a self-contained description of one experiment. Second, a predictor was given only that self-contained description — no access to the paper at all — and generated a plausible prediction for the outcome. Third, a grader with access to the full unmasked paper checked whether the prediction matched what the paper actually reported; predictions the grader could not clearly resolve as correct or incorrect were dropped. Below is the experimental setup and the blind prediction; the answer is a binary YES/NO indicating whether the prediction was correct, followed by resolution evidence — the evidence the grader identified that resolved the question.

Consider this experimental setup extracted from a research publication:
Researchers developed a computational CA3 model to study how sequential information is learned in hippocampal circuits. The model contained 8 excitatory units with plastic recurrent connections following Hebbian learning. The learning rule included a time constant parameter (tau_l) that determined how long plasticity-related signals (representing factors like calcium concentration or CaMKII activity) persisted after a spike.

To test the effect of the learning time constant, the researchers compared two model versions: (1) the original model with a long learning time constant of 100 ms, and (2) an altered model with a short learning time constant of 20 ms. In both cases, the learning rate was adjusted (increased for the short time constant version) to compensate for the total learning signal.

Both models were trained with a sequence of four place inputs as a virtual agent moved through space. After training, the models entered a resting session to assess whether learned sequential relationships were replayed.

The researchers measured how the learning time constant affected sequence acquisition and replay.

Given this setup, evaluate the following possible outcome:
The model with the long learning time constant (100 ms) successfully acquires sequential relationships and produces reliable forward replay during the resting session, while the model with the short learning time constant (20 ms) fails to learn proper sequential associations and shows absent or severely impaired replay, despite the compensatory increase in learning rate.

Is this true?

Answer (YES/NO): YES